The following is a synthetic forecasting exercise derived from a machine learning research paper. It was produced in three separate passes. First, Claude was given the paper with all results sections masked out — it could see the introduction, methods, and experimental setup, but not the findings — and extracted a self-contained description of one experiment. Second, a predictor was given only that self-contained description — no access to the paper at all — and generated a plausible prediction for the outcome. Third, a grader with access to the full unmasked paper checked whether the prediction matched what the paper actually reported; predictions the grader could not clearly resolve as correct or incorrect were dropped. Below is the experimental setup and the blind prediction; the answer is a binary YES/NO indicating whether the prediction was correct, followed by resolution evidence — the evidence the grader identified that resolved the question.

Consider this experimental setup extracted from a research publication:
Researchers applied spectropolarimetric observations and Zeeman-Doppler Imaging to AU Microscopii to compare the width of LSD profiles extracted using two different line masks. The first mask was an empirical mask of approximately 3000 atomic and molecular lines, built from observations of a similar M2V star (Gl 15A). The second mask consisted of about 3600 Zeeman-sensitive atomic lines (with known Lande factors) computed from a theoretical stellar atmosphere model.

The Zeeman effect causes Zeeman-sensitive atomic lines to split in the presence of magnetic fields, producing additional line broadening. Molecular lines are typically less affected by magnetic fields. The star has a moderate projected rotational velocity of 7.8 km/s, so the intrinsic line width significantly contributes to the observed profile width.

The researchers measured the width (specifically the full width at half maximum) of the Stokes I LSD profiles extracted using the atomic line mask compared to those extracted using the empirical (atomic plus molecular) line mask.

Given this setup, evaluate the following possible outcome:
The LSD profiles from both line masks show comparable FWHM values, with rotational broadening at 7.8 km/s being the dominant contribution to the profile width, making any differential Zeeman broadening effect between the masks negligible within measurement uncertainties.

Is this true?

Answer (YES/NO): NO